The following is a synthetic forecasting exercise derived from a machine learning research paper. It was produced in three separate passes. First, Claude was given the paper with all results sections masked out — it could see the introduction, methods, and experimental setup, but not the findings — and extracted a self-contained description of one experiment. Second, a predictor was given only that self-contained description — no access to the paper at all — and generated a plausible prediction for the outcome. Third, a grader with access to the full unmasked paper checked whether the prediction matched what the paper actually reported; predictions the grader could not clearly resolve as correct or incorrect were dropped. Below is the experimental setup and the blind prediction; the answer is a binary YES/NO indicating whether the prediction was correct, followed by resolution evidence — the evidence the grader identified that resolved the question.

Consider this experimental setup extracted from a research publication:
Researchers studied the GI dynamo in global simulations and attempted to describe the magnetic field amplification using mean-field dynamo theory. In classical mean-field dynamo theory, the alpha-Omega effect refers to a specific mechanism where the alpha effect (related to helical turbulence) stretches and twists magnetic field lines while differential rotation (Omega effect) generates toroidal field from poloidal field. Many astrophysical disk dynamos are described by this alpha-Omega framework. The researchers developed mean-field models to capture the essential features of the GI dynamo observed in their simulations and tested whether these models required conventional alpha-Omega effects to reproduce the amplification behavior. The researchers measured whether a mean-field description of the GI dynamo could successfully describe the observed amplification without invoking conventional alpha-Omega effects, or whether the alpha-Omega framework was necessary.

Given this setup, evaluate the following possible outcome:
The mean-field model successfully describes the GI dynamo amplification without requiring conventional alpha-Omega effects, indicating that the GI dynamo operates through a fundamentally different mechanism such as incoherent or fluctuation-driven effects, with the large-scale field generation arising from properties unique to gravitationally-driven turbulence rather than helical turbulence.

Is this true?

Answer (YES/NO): YES